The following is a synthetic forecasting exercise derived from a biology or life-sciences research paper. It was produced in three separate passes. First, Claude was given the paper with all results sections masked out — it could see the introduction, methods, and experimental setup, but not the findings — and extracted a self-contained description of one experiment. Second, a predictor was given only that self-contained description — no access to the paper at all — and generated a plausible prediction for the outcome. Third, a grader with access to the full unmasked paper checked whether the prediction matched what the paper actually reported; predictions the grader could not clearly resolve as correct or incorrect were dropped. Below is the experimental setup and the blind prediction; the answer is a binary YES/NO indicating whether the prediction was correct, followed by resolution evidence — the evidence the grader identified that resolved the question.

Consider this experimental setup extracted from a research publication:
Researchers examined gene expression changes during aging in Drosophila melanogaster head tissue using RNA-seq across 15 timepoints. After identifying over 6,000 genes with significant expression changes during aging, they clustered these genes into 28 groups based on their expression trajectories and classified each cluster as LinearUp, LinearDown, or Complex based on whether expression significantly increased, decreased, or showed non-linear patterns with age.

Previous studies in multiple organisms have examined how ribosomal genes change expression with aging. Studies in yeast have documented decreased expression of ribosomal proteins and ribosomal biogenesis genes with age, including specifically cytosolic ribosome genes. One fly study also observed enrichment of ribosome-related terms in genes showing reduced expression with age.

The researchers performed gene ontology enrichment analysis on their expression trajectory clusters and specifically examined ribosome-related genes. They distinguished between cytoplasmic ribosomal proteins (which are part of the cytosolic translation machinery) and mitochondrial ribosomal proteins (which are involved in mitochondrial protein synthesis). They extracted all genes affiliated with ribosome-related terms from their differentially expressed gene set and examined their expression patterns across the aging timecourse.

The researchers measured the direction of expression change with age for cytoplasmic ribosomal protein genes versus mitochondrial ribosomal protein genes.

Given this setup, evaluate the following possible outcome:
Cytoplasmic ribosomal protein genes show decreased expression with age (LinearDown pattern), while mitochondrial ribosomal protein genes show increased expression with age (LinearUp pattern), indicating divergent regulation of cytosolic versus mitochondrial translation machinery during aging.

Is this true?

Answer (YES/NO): NO